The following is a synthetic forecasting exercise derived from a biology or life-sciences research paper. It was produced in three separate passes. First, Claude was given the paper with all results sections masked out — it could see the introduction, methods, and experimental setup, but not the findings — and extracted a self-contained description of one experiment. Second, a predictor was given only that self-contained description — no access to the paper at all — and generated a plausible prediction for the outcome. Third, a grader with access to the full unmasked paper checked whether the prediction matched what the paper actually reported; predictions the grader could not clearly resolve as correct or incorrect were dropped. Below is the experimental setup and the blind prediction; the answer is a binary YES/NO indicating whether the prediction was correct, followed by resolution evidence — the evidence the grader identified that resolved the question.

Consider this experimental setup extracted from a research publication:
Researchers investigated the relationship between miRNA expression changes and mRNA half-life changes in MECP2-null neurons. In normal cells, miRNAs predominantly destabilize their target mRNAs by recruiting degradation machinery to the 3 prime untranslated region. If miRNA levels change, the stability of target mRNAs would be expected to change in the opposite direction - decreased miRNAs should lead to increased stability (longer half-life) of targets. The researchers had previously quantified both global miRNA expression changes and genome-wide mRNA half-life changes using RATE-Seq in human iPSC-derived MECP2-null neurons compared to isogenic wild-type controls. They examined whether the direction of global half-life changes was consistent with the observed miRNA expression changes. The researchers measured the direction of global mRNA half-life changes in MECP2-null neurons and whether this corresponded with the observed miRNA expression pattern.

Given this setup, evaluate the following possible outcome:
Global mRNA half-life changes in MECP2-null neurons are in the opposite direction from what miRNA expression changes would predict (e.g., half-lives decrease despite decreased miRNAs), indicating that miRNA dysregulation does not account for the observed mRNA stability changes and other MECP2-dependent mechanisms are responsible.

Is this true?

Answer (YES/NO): NO